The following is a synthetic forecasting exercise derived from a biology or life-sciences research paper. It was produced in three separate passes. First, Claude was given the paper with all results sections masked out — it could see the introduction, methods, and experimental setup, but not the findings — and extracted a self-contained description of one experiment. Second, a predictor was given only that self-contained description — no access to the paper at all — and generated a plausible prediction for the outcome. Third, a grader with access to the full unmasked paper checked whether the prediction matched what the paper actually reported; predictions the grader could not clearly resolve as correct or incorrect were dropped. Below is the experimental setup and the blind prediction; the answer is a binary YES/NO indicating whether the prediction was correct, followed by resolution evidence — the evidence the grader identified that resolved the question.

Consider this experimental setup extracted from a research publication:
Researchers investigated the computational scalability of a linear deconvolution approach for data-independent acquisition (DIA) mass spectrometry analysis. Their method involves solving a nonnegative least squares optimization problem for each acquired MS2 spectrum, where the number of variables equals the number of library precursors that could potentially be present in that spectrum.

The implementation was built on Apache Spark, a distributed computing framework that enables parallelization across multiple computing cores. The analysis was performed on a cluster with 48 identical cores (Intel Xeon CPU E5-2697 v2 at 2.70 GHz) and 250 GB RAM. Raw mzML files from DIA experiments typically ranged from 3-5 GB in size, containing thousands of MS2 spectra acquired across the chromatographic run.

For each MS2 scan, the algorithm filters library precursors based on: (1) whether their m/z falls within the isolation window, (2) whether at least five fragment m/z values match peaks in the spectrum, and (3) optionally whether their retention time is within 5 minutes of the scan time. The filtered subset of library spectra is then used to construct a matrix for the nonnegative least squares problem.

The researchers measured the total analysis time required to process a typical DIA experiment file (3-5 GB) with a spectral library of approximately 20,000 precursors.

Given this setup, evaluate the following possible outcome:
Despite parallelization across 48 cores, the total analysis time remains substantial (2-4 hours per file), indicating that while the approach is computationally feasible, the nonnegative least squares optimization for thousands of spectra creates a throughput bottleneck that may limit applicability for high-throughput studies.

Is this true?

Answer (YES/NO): NO